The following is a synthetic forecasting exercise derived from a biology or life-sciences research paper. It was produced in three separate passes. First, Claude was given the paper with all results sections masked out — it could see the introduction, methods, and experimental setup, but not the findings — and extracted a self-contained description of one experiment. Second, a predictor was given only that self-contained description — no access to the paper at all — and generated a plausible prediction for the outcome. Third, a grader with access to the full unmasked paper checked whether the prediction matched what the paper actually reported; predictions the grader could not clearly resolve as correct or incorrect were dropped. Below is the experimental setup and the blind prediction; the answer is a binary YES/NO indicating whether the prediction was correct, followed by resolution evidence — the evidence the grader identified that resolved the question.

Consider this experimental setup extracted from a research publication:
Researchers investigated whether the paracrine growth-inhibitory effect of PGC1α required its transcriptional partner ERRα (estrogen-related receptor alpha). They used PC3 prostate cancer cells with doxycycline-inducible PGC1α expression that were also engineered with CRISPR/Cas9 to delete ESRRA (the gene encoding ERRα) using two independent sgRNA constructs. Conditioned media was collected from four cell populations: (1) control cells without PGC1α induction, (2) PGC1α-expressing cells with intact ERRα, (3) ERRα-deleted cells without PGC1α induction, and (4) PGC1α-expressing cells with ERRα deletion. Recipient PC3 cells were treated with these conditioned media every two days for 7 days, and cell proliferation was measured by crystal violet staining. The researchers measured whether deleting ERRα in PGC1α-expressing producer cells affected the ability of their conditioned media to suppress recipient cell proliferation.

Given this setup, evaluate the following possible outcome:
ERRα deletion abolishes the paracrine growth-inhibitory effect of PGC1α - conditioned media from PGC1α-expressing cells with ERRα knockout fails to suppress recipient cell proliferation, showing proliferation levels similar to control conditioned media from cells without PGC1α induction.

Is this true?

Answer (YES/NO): YES